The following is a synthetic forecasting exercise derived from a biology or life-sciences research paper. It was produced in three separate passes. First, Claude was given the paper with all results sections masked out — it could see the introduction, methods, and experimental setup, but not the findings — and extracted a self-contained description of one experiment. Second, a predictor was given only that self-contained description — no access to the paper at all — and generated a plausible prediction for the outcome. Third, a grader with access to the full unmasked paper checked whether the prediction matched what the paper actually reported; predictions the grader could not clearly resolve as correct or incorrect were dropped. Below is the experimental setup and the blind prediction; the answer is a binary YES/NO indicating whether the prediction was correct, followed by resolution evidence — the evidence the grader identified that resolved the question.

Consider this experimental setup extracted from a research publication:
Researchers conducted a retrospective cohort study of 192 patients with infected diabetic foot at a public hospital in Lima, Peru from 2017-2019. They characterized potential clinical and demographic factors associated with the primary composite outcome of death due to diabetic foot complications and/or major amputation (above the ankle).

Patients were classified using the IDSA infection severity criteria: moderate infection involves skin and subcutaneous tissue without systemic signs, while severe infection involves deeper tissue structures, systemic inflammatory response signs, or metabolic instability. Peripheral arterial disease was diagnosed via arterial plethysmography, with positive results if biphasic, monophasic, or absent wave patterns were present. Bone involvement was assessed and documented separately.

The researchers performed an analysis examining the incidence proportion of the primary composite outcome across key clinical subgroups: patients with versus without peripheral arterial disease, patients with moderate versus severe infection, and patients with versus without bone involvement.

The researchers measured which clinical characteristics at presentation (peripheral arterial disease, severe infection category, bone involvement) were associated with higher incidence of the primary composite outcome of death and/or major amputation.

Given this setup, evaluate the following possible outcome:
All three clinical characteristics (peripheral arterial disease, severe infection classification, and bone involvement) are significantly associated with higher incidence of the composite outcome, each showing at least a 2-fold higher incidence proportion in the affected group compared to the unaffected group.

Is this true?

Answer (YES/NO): NO